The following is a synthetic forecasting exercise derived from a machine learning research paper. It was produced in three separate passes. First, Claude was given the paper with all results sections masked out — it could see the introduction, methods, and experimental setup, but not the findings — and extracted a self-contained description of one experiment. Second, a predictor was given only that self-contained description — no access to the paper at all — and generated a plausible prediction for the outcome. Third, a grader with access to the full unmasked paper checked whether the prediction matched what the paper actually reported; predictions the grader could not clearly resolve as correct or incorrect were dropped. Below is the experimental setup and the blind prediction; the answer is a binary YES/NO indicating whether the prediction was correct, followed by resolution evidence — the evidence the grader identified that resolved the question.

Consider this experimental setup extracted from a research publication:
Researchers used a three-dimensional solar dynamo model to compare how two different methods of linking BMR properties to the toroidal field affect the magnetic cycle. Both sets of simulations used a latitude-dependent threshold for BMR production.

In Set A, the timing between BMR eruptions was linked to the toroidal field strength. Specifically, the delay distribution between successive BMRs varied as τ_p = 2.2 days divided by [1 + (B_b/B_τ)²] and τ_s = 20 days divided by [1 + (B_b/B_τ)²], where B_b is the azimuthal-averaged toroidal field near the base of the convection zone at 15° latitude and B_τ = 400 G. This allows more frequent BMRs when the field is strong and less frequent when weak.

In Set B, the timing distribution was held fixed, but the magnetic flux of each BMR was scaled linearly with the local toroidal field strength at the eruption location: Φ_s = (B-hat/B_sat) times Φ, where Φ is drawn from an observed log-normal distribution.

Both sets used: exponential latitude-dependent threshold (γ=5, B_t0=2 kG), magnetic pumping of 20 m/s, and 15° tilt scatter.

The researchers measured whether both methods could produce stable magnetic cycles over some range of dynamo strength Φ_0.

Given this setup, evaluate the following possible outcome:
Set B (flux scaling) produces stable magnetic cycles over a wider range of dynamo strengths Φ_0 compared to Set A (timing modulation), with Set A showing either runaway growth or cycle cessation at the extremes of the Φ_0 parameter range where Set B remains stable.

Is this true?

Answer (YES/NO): NO